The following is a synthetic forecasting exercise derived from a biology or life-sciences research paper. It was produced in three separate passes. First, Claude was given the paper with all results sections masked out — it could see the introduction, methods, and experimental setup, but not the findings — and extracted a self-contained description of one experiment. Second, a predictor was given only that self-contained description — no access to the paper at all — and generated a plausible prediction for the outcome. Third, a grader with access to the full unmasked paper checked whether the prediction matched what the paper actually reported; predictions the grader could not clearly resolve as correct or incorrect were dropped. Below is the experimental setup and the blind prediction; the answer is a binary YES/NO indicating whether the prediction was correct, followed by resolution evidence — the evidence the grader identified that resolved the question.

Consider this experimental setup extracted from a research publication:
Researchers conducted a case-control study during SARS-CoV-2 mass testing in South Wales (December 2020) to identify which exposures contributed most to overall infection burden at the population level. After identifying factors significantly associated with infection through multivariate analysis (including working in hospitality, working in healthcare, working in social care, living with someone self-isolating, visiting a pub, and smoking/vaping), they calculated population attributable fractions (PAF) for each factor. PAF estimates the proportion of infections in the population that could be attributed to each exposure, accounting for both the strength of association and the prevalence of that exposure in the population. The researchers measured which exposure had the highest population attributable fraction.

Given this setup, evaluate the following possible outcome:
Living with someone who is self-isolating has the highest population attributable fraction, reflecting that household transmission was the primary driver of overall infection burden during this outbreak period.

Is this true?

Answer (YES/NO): YES